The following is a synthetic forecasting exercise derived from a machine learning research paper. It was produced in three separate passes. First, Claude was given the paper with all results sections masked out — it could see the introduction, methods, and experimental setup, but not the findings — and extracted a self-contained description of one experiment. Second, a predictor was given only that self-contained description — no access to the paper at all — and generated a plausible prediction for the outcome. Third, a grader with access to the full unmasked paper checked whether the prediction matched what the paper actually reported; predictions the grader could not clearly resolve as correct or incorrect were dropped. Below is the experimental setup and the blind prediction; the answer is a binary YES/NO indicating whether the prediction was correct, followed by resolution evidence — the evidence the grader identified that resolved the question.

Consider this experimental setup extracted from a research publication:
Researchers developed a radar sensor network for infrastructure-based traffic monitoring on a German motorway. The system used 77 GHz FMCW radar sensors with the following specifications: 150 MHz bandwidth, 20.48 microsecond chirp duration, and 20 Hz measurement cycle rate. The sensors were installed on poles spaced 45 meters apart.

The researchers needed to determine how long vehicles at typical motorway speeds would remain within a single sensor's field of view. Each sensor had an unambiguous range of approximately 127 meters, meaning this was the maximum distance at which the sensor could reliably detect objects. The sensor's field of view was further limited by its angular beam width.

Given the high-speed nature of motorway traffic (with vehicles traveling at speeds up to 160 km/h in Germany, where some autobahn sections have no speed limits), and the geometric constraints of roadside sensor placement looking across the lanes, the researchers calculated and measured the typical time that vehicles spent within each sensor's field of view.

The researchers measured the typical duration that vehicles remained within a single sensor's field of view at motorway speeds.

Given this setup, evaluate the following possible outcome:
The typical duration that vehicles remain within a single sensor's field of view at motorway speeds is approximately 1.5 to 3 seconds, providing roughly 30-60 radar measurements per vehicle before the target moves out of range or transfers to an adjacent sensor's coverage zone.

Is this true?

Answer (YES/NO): NO